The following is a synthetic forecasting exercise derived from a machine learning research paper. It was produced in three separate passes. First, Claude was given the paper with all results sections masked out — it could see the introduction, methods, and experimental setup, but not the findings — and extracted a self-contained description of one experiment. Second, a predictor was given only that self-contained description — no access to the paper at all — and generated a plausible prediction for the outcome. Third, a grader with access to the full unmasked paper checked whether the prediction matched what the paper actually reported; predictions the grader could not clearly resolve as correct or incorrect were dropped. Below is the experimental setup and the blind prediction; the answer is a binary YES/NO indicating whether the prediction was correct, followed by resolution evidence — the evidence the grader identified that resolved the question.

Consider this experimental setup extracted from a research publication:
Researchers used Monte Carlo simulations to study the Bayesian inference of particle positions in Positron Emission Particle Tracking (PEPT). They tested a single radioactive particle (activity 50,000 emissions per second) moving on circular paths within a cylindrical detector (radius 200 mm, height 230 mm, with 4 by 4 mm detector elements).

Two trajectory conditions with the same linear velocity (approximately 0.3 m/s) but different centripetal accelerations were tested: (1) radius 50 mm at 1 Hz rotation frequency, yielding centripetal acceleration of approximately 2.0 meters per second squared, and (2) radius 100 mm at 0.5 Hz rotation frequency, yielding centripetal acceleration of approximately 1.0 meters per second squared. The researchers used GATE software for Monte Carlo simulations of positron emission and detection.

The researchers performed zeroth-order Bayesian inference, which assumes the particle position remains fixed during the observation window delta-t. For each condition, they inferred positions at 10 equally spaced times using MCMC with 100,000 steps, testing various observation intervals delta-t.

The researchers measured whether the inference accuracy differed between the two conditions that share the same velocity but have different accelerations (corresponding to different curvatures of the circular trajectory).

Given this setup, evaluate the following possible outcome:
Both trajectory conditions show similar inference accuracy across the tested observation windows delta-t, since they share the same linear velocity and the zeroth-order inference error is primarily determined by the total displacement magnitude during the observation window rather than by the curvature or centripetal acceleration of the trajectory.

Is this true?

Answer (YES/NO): NO